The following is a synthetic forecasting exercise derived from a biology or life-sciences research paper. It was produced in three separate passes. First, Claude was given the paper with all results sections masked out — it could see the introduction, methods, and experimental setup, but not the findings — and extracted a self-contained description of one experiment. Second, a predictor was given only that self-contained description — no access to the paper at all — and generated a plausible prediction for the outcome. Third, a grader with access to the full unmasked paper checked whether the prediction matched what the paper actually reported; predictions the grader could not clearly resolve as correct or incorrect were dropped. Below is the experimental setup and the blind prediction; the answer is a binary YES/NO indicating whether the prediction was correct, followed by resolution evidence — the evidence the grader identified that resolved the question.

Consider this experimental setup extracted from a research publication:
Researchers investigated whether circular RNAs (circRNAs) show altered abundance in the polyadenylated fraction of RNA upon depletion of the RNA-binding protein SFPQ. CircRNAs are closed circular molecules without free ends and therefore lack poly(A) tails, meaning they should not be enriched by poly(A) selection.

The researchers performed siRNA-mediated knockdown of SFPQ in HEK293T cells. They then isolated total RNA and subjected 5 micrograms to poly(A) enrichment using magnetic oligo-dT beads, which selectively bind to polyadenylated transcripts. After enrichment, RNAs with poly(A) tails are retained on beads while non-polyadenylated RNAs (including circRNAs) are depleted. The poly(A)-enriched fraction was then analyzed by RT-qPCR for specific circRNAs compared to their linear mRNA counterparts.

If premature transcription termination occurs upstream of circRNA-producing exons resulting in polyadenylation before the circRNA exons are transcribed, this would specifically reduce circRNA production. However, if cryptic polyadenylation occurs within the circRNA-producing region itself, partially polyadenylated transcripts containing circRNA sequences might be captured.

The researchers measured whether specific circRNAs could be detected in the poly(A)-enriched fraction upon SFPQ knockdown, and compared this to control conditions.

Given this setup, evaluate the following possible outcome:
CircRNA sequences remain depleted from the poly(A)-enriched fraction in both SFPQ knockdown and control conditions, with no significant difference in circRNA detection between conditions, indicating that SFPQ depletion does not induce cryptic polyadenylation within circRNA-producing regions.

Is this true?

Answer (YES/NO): NO